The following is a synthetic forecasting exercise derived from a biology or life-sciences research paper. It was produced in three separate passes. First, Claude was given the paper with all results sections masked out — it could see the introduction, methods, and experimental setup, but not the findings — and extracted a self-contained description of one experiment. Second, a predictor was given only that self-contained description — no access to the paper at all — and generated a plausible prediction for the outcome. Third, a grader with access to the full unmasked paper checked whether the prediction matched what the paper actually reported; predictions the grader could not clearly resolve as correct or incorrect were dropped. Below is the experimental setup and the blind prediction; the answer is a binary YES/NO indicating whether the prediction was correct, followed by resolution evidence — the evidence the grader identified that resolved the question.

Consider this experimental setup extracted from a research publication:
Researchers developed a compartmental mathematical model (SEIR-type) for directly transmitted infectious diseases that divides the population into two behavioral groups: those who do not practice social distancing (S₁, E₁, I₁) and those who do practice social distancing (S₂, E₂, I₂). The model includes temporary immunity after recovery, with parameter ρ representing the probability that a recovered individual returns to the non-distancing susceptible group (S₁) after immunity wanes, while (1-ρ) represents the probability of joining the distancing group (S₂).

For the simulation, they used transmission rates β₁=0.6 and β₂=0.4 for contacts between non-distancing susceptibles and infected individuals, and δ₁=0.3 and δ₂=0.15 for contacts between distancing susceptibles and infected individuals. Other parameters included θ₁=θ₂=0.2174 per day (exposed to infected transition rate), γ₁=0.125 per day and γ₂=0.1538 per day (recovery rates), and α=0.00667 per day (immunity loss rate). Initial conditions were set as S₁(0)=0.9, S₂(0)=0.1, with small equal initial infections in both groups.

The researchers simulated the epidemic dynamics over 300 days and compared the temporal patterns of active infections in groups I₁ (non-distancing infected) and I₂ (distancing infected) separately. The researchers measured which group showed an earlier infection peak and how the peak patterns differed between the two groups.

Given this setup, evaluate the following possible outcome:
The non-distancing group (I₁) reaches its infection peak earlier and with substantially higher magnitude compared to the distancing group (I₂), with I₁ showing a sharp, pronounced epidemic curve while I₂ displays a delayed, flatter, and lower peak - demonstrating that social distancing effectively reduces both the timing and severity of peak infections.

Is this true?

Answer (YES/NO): NO